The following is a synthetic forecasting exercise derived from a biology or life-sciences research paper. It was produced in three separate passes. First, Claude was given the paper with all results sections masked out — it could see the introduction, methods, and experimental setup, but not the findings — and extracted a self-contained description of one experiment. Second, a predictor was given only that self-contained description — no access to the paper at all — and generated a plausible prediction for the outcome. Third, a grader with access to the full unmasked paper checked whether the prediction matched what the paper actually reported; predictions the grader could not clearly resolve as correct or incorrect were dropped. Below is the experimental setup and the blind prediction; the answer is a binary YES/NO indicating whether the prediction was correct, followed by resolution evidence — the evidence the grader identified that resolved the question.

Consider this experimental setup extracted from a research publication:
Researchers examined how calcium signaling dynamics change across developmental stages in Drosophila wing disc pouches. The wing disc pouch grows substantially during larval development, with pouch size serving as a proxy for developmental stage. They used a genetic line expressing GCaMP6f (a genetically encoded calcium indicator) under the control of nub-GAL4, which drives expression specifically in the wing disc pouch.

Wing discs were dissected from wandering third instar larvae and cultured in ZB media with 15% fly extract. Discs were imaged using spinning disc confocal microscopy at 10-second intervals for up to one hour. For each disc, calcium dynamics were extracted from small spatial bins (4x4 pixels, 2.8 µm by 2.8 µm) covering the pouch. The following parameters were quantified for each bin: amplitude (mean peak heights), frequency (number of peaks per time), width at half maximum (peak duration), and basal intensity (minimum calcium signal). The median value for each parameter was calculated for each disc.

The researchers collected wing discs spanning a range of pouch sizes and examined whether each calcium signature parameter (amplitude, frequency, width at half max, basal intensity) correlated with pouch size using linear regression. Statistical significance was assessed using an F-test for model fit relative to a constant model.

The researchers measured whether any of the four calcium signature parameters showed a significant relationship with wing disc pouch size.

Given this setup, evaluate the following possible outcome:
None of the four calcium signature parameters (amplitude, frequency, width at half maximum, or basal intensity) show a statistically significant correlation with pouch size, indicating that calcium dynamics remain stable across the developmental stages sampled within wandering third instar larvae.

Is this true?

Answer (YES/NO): NO